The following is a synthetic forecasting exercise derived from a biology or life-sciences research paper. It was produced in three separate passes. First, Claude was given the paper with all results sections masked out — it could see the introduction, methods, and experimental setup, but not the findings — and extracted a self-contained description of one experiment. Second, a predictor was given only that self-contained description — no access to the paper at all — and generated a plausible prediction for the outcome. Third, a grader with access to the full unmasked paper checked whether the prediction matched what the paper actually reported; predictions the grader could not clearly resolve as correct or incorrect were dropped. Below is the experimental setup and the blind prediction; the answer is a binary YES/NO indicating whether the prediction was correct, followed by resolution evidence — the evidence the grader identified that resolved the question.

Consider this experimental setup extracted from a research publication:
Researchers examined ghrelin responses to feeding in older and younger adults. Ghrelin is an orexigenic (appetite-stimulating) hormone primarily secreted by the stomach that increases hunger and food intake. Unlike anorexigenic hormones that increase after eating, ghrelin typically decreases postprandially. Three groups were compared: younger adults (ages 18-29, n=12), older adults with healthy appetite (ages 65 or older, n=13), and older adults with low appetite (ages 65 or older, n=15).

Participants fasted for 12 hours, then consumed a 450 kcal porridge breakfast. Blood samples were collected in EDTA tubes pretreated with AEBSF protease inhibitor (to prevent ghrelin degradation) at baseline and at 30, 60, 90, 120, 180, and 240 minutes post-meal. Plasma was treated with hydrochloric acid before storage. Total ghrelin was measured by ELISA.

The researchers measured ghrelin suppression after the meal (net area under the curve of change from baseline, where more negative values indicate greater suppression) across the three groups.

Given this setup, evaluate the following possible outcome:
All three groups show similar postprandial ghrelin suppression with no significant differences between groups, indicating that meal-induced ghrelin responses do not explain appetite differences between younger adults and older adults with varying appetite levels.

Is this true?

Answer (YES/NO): NO